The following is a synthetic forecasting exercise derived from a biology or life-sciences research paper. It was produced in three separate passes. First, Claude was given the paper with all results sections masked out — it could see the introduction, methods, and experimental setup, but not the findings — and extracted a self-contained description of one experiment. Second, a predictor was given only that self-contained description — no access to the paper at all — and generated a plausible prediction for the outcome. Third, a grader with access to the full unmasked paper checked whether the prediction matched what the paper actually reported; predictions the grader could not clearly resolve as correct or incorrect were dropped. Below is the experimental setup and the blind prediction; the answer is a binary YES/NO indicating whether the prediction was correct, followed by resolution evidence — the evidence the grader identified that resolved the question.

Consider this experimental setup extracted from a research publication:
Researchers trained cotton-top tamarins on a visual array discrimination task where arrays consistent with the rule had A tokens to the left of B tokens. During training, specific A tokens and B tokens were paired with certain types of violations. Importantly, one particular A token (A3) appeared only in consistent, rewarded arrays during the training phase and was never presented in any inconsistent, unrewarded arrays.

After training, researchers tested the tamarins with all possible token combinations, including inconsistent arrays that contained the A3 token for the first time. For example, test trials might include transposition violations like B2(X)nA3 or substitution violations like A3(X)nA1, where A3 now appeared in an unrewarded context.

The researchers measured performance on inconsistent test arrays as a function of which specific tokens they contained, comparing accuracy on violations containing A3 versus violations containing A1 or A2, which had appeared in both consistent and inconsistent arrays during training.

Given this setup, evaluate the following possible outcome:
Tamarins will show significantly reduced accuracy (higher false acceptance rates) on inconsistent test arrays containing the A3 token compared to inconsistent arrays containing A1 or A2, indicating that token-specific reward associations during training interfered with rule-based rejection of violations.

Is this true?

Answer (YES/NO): YES